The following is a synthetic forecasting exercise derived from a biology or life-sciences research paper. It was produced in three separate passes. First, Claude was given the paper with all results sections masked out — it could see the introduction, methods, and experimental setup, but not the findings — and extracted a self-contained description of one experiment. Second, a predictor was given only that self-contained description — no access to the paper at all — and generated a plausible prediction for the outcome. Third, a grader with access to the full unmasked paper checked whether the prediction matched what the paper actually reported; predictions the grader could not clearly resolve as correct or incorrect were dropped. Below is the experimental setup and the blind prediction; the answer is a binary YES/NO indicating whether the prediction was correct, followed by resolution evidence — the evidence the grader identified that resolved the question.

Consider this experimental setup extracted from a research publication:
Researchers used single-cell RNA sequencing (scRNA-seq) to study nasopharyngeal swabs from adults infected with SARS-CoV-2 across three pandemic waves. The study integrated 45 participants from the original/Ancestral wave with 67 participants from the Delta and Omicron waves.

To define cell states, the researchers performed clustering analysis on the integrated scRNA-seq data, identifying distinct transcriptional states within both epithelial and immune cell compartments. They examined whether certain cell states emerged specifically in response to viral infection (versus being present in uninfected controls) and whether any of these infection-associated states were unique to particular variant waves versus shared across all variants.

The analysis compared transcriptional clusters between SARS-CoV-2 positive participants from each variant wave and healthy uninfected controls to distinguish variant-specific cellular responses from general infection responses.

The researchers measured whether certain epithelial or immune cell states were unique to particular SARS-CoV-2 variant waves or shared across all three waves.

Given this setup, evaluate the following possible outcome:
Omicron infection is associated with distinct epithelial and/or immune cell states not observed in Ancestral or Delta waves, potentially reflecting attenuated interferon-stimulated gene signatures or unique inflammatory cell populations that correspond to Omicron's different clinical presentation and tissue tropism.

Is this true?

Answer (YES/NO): YES